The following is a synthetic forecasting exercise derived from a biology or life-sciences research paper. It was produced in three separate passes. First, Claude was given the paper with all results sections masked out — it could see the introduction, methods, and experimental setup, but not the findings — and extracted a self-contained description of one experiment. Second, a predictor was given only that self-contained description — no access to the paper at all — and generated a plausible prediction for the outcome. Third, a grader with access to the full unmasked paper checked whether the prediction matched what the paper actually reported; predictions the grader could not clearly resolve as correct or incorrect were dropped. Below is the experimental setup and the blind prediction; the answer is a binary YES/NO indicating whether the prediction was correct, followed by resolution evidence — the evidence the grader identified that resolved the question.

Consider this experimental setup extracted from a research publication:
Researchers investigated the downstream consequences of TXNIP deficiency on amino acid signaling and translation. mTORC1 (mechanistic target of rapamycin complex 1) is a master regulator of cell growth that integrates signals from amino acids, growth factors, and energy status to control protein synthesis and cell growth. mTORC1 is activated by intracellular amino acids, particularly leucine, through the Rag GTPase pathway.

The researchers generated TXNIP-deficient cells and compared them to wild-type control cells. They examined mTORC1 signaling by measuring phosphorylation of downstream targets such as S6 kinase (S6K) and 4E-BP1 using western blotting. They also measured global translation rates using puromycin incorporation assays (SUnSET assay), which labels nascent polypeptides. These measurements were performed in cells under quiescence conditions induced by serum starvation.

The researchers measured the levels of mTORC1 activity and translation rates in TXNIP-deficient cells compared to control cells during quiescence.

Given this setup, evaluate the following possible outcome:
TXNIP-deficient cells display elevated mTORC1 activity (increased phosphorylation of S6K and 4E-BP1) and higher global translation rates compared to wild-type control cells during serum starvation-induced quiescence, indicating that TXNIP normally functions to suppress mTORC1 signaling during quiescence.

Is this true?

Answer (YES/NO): YES